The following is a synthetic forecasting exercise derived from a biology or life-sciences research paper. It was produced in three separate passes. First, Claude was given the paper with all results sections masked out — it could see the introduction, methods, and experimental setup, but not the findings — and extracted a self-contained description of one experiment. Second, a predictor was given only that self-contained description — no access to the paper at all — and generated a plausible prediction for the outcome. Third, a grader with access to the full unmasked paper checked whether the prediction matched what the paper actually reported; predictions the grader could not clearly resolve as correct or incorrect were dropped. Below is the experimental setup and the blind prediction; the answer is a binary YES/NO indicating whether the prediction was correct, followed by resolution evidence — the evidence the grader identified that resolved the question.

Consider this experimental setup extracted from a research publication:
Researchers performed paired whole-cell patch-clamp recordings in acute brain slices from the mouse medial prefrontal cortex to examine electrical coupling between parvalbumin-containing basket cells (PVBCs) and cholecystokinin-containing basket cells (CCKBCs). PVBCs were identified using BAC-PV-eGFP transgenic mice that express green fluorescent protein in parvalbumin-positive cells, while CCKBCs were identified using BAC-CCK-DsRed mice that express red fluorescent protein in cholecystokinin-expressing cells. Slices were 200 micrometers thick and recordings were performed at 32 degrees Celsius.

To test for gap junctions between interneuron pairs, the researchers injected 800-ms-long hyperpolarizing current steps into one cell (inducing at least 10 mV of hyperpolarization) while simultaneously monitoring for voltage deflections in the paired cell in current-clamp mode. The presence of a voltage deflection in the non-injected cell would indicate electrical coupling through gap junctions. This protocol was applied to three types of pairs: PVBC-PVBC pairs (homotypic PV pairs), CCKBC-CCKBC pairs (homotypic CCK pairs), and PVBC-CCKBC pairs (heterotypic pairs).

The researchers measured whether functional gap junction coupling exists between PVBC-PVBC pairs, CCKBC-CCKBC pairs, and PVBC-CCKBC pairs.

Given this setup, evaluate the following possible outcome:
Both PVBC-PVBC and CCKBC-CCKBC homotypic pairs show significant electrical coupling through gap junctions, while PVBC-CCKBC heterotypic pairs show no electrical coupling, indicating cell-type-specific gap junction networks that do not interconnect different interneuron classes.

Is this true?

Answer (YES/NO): NO